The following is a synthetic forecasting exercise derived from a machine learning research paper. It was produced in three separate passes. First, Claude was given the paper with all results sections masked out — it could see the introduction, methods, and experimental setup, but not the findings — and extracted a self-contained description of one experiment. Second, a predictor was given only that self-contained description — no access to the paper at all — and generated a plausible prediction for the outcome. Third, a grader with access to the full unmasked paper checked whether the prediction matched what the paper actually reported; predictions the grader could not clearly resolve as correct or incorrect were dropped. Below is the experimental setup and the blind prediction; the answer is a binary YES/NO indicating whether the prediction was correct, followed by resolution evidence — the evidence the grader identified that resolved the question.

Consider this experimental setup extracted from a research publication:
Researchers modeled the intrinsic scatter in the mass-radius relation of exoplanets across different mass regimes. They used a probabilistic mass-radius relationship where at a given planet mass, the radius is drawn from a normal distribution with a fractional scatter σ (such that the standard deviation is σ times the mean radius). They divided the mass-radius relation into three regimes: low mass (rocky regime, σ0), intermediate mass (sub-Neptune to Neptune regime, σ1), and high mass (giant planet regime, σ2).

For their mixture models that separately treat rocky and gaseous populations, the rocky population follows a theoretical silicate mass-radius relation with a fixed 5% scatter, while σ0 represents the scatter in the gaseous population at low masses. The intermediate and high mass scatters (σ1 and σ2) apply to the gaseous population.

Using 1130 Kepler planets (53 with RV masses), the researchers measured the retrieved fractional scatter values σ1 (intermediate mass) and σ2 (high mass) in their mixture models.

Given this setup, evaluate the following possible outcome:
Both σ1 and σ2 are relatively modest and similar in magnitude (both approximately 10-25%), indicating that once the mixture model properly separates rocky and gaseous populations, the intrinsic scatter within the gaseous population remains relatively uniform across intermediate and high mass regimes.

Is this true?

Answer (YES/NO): NO